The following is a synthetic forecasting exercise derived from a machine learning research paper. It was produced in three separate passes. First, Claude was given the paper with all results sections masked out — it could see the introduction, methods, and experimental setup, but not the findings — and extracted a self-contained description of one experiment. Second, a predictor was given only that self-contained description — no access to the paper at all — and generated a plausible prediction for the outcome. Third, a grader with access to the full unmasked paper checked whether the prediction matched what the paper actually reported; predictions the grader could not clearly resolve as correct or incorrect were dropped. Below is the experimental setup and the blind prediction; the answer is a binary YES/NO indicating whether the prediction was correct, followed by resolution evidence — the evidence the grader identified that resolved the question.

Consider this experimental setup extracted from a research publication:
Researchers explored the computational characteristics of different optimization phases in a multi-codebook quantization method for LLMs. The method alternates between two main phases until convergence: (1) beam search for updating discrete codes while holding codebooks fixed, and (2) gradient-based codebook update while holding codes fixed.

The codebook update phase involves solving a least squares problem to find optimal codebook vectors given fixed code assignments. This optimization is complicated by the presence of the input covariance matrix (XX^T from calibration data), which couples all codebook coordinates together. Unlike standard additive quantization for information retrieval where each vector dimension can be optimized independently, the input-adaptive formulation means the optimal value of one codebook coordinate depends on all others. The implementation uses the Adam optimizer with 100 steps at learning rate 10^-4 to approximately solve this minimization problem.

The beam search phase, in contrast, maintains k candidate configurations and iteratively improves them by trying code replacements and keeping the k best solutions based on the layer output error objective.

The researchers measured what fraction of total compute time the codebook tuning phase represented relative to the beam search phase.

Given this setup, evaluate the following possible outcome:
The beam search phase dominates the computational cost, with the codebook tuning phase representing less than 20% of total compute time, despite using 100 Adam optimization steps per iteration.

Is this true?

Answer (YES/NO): YES